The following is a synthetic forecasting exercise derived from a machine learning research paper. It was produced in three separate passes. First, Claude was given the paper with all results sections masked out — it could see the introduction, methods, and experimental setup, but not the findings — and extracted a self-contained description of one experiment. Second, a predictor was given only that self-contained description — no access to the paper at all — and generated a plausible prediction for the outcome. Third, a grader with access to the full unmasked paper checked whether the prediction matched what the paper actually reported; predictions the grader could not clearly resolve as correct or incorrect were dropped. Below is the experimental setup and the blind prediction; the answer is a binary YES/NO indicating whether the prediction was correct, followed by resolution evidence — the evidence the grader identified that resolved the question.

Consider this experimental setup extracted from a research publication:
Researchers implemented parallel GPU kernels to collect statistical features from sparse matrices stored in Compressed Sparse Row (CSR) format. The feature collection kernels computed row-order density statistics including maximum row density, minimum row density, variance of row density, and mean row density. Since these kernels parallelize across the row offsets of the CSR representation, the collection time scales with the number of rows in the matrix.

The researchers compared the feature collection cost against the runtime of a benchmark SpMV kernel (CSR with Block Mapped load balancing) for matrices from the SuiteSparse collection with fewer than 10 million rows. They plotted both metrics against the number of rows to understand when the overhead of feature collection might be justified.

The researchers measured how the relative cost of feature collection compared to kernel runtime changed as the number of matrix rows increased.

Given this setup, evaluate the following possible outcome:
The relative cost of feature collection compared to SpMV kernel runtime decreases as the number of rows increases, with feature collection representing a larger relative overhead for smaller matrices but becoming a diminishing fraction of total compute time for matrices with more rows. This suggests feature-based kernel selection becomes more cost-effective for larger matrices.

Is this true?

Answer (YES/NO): YES